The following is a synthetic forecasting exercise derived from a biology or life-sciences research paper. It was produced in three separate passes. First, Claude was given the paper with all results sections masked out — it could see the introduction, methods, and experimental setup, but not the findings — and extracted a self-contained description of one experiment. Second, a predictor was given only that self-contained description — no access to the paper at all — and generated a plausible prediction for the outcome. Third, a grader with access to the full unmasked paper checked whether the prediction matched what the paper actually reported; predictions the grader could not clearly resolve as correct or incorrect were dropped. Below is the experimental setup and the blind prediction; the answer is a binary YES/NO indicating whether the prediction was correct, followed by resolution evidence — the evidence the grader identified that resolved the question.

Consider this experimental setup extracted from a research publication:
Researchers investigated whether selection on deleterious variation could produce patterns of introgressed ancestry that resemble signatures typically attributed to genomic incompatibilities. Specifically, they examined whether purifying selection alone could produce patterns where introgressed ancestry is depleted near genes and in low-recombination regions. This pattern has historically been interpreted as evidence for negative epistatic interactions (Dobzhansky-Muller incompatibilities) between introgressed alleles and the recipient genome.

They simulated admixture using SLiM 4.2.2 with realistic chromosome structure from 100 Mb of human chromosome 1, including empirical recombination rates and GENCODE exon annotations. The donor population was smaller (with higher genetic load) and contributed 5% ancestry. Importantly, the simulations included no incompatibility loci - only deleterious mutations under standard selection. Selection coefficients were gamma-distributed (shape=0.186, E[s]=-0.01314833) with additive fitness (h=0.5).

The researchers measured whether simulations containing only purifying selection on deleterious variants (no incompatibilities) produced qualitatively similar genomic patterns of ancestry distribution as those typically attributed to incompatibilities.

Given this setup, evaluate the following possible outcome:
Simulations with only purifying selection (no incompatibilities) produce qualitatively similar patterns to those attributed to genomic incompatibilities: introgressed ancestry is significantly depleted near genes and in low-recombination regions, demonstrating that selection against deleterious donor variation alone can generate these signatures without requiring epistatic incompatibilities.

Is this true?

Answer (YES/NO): YES